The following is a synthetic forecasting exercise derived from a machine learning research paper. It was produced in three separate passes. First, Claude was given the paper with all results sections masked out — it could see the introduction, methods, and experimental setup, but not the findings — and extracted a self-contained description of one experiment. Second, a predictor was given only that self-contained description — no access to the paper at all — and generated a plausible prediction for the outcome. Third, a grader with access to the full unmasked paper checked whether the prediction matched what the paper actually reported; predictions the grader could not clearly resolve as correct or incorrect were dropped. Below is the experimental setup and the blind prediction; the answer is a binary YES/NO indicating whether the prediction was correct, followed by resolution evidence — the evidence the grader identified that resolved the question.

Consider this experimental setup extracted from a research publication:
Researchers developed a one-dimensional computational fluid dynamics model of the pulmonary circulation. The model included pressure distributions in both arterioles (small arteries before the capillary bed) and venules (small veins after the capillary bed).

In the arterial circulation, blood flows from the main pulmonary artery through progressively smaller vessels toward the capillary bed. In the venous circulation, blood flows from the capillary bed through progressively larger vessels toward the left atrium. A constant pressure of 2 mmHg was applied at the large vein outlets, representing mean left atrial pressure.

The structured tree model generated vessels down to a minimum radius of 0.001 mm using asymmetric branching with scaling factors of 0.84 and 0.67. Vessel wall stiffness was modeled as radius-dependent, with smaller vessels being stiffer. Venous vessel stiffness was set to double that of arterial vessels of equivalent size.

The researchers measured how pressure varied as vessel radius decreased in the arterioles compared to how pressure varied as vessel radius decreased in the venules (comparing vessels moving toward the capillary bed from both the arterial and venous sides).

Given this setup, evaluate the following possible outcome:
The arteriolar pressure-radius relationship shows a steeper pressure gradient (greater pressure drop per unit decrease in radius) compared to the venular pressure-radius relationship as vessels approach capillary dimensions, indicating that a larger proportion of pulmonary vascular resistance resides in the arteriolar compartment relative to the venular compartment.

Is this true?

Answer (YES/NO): YES